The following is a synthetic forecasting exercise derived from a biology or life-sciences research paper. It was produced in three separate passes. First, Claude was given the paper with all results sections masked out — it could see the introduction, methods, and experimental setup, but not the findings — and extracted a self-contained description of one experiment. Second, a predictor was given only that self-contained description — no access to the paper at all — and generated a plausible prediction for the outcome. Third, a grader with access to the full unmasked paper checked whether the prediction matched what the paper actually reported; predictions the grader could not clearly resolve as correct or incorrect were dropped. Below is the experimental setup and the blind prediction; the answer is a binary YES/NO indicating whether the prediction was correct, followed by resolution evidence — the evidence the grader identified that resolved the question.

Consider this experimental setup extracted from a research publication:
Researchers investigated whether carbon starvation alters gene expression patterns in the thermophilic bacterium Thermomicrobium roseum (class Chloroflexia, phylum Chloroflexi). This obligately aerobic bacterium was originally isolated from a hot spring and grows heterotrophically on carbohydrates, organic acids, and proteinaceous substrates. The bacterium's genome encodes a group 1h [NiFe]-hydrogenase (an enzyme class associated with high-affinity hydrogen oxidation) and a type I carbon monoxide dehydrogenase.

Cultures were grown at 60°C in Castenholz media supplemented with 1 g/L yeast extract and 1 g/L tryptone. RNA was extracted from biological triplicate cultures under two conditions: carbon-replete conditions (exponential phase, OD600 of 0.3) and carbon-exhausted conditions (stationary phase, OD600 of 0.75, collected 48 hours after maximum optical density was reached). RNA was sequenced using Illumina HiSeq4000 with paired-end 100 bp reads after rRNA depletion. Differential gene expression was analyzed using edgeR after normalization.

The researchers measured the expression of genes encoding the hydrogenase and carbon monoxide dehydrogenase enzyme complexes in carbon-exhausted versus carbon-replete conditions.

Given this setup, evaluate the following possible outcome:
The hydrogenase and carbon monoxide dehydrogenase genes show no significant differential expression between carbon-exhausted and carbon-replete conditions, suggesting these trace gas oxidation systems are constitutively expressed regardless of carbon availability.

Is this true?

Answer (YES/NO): NO